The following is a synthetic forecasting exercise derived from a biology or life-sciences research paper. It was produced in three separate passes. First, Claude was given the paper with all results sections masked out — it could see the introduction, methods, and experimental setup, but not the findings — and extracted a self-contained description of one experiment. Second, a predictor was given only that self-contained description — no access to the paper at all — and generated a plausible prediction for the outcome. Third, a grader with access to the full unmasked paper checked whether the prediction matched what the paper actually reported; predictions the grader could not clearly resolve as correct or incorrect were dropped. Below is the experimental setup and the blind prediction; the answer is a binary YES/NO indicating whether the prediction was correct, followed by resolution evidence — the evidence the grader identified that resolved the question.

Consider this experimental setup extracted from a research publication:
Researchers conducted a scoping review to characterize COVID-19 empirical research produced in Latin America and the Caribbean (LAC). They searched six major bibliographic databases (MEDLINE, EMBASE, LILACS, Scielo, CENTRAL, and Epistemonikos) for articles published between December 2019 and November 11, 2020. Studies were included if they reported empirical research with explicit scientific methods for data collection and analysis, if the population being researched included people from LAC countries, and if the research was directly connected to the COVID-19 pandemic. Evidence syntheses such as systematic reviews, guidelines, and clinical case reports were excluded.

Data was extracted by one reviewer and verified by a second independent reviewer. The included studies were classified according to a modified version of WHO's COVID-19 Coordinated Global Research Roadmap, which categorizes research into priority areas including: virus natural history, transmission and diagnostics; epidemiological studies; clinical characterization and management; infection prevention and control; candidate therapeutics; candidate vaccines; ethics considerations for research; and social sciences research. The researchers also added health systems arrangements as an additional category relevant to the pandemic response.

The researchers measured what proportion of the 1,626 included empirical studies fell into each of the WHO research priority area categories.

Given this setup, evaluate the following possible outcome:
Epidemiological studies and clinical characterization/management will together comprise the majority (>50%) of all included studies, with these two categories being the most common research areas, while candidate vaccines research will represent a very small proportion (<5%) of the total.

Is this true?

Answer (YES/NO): YES